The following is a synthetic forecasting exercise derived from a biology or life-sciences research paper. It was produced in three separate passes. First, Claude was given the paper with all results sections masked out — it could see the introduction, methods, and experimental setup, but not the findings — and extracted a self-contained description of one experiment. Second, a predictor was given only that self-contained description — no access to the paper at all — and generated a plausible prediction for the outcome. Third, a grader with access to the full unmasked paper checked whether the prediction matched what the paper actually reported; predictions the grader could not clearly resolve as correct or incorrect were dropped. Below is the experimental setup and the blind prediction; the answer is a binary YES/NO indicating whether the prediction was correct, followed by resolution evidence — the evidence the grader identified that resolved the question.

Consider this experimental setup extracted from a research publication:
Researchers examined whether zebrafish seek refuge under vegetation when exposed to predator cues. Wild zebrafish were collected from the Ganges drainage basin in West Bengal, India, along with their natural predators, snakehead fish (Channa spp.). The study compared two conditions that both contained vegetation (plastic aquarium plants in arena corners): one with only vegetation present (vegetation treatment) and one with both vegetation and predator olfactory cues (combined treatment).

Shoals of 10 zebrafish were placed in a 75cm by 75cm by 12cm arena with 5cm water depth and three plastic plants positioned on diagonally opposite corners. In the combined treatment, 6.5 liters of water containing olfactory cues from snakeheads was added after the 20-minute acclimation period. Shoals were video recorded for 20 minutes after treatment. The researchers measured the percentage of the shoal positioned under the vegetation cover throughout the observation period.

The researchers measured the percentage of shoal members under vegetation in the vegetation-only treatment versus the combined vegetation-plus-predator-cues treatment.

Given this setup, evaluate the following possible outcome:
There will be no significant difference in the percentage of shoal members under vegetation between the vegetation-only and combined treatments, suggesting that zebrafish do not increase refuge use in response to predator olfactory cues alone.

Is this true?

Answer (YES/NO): NO